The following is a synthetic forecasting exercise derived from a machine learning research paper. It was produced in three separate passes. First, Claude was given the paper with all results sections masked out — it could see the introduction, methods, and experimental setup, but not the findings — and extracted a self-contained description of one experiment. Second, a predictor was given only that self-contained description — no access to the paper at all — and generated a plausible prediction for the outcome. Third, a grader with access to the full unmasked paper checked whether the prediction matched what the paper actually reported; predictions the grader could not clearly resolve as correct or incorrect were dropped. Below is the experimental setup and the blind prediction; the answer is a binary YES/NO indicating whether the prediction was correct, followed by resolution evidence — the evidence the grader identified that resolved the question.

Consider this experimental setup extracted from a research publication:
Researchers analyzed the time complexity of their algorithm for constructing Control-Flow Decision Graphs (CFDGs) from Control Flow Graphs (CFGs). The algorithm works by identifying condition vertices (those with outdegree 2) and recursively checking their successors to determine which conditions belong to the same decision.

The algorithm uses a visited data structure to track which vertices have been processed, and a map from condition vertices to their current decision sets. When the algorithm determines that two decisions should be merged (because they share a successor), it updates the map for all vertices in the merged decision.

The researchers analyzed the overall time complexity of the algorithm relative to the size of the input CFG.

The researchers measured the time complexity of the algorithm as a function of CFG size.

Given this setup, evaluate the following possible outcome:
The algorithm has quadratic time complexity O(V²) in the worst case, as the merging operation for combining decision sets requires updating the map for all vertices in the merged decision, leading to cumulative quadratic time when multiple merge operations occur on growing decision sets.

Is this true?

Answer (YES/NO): NO